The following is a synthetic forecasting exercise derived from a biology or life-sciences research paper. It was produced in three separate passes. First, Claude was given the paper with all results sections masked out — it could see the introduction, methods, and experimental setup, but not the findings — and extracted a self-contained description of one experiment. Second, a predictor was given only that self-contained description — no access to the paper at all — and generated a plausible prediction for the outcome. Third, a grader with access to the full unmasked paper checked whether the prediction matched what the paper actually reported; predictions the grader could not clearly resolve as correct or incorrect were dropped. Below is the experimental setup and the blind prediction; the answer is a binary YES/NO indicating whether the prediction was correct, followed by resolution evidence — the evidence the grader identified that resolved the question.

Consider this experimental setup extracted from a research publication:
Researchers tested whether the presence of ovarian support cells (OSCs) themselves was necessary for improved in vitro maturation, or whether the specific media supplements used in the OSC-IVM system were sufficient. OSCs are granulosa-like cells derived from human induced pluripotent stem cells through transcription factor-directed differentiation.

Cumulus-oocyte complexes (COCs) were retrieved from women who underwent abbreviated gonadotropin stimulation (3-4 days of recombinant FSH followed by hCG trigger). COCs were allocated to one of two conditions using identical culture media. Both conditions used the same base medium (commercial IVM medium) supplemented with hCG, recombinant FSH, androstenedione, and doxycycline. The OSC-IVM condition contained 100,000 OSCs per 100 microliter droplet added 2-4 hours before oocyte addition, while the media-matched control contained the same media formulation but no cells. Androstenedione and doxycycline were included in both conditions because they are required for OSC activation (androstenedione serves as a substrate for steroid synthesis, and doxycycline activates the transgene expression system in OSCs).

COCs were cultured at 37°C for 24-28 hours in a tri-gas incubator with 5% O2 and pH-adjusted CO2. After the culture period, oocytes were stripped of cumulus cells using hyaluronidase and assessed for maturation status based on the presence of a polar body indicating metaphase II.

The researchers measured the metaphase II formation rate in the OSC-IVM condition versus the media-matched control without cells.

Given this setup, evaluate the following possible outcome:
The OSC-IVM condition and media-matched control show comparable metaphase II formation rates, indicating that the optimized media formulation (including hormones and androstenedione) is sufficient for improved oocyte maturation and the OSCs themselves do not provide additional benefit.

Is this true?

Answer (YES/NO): NO